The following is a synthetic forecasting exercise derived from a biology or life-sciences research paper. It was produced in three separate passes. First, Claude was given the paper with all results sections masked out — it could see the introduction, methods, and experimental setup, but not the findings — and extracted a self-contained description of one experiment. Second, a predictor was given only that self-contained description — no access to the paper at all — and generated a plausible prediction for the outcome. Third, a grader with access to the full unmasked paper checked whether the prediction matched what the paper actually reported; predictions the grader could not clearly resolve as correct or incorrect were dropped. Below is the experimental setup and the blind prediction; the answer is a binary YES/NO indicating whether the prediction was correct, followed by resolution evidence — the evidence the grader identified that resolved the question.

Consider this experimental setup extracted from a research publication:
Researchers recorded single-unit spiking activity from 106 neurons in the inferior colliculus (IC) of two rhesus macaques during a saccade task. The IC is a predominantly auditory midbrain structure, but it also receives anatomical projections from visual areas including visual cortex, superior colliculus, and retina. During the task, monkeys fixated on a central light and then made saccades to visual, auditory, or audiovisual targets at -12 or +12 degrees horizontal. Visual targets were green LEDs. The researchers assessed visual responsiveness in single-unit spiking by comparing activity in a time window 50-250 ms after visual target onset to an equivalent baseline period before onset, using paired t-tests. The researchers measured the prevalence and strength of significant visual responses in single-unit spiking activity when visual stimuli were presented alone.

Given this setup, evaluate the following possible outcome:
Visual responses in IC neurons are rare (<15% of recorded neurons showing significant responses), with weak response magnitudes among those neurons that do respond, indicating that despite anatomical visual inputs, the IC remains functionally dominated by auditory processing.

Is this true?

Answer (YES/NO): NO